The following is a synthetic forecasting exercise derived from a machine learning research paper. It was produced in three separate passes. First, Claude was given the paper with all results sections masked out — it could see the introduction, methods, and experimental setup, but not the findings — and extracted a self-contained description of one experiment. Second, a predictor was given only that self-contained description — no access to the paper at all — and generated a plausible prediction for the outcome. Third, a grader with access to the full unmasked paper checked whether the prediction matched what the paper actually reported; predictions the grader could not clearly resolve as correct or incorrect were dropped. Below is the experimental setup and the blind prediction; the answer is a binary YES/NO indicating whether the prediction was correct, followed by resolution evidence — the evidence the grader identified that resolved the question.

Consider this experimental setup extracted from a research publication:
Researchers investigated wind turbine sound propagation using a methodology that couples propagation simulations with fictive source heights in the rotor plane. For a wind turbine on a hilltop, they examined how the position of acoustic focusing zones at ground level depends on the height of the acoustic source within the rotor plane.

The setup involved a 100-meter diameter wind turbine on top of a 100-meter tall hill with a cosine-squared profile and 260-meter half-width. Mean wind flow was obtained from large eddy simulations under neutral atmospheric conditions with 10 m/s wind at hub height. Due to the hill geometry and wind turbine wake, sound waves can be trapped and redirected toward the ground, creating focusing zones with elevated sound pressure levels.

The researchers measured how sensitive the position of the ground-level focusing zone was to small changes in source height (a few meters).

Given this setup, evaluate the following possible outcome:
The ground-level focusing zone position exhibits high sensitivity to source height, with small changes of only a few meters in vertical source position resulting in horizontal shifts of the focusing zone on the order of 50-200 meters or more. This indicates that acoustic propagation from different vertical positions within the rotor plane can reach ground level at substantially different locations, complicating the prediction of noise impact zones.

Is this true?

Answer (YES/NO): YES